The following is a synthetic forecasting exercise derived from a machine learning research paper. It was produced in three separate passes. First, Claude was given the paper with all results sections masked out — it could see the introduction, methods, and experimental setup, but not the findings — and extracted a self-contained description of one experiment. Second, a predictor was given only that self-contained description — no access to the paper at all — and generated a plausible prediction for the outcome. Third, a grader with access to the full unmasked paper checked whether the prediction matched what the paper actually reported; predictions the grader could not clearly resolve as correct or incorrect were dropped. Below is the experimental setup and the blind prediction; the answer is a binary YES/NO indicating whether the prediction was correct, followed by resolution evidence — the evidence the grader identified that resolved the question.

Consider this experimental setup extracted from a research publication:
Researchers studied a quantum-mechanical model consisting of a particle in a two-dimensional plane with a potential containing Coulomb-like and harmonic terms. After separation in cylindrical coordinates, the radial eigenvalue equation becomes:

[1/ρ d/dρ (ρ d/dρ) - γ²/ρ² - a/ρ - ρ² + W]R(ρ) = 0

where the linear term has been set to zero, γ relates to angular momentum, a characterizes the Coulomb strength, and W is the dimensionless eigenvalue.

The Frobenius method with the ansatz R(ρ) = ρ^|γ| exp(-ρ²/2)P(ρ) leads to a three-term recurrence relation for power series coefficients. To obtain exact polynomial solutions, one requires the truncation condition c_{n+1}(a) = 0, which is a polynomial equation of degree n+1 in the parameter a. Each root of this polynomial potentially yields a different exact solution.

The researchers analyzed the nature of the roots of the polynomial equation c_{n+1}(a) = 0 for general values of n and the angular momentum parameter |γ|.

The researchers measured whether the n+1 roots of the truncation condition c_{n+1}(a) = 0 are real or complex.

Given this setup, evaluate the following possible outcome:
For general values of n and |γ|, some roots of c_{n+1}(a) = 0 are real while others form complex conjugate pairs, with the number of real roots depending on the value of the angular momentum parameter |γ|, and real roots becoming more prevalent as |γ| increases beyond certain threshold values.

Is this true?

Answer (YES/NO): NO